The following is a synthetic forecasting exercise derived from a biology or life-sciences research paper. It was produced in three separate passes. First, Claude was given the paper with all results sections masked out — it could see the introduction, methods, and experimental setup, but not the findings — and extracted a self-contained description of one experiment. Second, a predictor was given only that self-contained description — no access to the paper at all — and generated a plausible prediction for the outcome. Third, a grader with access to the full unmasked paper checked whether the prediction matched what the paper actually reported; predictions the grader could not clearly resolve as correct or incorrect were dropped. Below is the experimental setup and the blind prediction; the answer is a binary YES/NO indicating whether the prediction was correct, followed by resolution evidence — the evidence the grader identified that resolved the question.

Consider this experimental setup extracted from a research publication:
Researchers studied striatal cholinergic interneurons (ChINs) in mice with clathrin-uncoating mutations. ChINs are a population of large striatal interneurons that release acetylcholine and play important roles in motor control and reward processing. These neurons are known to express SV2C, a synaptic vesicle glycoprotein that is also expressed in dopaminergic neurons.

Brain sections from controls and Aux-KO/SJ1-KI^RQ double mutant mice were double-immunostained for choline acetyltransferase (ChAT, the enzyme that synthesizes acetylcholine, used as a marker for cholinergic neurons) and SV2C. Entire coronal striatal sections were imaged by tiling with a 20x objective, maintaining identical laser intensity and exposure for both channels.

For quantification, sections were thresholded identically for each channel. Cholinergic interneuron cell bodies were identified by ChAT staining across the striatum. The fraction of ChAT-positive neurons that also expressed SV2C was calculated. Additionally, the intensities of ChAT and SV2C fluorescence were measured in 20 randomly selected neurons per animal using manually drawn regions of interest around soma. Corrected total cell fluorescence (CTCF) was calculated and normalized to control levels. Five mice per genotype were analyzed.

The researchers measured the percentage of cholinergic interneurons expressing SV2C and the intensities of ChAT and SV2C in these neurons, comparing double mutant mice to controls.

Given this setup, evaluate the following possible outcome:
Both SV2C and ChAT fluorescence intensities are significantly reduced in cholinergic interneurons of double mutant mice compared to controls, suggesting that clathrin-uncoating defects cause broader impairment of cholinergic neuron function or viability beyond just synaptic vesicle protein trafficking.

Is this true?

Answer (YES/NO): NO